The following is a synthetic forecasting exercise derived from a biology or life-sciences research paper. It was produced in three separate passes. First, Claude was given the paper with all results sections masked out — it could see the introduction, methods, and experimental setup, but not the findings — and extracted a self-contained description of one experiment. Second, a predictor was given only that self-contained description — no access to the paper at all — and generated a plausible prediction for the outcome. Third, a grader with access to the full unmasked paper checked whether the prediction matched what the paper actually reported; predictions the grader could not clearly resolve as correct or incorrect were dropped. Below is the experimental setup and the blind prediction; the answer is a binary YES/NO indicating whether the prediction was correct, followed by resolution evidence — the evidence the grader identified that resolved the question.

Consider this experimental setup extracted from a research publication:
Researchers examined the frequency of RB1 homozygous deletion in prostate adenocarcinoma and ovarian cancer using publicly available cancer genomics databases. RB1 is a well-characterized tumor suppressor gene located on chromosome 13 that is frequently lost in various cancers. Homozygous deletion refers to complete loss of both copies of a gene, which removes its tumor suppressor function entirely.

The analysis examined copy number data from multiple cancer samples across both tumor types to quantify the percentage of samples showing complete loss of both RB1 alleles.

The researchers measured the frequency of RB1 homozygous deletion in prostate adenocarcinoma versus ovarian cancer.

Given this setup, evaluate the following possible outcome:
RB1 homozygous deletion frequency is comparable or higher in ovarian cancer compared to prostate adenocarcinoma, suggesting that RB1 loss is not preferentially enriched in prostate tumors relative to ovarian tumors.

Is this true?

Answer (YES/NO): NO